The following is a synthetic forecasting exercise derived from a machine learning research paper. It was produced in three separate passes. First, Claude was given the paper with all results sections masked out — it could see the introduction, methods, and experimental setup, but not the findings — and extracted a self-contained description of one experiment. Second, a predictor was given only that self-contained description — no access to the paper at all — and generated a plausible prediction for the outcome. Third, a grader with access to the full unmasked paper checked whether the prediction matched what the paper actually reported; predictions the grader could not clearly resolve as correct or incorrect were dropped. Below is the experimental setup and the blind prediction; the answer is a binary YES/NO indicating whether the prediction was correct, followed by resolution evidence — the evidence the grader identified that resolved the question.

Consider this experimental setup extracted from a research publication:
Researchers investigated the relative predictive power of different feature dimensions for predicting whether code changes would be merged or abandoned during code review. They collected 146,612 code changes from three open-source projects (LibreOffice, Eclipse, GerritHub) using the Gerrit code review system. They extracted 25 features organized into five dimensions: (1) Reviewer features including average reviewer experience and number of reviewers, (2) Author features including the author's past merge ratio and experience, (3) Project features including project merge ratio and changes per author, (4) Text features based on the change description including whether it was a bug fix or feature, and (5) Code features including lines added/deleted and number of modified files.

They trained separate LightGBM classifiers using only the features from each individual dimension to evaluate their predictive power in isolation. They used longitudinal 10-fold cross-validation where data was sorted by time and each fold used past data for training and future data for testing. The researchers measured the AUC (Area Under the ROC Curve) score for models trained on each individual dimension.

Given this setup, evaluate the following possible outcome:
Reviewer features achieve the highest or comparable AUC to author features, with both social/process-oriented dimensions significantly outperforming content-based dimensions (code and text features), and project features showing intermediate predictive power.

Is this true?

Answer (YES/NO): YES